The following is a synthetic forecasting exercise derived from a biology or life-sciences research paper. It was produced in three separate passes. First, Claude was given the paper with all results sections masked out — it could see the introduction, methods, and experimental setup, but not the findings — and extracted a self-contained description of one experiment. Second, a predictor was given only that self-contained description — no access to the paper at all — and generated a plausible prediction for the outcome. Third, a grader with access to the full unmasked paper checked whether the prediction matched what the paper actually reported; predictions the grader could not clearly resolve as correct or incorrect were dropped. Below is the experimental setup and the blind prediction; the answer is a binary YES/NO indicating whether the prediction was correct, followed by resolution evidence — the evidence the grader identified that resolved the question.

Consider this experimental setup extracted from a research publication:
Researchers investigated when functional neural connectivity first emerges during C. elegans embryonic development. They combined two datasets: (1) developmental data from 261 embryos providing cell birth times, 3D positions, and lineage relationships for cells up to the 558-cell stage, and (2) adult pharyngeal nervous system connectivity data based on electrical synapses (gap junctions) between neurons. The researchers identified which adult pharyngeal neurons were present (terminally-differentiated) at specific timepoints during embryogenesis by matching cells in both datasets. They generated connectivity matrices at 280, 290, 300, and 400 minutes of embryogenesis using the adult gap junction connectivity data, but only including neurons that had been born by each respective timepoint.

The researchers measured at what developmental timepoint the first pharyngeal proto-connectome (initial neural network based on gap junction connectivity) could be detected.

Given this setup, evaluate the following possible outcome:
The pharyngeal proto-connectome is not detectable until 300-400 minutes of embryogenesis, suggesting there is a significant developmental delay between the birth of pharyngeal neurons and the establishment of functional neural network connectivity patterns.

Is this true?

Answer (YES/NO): NO